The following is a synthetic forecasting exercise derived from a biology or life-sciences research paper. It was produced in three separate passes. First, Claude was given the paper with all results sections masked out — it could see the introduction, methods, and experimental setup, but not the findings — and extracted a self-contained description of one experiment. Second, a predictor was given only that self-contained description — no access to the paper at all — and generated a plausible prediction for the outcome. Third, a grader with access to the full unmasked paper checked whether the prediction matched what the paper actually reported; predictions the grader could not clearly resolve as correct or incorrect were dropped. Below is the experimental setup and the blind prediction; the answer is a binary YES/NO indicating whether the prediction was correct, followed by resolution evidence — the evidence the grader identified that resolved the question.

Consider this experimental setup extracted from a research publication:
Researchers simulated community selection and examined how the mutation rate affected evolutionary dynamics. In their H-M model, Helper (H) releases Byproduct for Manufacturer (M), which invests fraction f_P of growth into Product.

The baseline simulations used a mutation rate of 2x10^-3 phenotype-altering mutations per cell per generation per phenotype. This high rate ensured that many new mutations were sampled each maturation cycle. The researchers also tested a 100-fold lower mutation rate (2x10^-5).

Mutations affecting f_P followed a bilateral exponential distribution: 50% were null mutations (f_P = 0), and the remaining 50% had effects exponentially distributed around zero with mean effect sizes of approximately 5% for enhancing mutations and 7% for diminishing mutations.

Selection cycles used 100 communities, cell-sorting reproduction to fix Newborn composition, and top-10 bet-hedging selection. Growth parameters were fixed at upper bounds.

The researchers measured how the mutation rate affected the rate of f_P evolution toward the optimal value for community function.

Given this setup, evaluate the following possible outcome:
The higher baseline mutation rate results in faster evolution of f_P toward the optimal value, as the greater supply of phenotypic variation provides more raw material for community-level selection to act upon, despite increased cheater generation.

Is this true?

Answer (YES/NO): YES